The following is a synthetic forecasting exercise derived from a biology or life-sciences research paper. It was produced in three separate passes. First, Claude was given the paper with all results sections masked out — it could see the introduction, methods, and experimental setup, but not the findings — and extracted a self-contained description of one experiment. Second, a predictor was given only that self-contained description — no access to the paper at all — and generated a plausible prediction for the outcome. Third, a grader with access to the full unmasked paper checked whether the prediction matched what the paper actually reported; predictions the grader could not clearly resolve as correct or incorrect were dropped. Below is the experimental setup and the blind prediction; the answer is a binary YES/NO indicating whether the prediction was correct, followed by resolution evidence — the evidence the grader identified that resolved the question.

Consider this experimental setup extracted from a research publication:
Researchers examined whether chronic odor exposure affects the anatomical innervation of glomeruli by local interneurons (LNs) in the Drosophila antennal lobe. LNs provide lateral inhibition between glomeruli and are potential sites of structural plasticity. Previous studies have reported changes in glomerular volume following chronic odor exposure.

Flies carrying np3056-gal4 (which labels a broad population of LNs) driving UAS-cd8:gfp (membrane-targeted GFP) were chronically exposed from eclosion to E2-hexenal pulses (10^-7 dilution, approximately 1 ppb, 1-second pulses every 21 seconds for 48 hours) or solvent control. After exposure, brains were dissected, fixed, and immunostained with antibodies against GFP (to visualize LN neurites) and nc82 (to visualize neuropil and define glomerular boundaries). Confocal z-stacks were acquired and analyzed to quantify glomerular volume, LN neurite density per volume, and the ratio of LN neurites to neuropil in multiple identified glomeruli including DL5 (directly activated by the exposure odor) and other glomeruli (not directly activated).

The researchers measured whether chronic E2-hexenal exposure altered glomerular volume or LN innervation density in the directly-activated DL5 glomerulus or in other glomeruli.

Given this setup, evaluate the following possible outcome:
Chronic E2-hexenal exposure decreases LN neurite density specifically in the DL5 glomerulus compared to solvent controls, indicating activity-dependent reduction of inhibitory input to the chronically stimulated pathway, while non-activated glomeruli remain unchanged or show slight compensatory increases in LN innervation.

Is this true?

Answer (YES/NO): NO